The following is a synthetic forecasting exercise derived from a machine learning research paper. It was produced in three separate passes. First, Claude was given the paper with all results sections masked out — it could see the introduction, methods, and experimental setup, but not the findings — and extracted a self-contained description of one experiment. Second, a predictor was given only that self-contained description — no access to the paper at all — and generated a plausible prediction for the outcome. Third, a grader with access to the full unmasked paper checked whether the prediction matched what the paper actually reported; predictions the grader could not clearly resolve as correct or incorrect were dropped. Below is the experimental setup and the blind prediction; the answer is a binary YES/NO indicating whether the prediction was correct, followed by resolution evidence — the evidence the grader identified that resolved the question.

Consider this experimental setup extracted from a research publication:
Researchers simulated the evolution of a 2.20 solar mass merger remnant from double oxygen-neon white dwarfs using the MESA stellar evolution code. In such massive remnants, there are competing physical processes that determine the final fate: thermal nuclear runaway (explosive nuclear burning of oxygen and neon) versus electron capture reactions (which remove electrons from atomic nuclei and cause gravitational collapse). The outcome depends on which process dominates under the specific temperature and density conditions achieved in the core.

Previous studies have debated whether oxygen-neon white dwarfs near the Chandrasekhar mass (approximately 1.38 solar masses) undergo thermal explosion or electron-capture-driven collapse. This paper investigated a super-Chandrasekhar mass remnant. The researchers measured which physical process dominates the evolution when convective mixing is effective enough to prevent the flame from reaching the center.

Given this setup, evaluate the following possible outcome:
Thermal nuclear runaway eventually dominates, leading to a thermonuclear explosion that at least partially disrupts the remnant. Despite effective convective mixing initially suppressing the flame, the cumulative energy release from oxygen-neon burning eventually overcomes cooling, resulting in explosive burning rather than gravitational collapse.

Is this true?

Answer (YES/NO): NO